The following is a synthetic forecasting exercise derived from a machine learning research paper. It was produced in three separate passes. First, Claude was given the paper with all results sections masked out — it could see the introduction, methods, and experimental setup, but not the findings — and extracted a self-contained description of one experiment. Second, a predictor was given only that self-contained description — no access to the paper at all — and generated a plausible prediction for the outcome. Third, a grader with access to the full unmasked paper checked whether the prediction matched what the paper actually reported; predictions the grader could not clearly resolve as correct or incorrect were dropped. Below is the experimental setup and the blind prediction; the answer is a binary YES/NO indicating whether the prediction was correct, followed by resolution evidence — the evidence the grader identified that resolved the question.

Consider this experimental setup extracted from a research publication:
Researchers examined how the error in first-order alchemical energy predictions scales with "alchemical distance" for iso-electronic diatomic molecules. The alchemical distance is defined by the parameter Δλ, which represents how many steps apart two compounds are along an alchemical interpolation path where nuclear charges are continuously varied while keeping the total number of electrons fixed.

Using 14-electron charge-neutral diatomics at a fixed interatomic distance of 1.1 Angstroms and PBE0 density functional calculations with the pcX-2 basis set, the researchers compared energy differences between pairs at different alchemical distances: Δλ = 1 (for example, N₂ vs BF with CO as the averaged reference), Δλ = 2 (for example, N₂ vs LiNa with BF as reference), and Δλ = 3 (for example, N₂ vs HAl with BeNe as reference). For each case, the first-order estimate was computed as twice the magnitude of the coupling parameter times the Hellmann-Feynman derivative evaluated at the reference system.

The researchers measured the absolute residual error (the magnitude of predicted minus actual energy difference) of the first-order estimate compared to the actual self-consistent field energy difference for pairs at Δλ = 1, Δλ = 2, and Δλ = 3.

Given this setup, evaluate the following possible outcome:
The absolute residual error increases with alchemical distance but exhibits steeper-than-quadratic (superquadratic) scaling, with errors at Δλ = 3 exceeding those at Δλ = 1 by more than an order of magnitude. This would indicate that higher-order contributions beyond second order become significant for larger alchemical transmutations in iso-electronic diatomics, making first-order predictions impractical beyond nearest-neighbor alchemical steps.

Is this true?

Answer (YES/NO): YES